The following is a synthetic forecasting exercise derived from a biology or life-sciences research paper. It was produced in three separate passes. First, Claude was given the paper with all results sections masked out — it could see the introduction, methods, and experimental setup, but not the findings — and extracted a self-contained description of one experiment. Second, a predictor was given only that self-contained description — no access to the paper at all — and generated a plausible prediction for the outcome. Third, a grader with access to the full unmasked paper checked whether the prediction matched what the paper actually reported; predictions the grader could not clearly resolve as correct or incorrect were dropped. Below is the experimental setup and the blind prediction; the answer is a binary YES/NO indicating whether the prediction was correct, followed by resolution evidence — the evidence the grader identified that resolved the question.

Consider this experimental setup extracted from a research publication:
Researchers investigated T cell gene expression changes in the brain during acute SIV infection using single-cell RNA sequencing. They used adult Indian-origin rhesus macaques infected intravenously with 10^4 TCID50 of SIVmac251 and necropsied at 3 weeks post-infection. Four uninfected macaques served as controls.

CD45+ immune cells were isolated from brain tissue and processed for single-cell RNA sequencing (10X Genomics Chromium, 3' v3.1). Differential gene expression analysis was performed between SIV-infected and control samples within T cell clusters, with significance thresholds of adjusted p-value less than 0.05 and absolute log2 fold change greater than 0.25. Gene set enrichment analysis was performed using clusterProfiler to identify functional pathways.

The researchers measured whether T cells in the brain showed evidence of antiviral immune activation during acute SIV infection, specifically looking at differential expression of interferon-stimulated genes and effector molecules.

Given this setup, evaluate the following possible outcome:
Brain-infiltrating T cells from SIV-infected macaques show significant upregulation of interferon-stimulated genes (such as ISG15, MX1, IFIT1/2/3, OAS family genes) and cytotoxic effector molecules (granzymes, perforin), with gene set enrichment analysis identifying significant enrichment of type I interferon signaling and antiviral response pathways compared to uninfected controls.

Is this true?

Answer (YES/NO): YES